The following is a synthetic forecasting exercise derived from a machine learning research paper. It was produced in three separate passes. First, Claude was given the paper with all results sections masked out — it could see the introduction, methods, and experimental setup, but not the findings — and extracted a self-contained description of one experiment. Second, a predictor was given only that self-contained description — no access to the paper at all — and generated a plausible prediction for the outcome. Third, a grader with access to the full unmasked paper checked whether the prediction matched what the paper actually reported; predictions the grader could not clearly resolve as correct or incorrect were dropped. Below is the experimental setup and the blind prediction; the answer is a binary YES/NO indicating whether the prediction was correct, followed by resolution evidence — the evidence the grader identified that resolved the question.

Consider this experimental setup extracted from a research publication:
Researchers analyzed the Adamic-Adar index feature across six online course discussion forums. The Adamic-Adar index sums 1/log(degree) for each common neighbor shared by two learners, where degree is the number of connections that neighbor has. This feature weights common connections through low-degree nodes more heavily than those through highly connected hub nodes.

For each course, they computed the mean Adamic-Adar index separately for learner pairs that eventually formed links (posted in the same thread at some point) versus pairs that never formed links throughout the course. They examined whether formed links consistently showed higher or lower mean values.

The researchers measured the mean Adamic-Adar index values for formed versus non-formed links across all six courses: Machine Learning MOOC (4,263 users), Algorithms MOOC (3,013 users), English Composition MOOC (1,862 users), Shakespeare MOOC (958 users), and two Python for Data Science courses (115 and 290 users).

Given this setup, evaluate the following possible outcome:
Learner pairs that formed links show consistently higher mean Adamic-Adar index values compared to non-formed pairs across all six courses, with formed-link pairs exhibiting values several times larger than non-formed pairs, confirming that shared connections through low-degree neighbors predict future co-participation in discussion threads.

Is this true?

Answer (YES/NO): YES